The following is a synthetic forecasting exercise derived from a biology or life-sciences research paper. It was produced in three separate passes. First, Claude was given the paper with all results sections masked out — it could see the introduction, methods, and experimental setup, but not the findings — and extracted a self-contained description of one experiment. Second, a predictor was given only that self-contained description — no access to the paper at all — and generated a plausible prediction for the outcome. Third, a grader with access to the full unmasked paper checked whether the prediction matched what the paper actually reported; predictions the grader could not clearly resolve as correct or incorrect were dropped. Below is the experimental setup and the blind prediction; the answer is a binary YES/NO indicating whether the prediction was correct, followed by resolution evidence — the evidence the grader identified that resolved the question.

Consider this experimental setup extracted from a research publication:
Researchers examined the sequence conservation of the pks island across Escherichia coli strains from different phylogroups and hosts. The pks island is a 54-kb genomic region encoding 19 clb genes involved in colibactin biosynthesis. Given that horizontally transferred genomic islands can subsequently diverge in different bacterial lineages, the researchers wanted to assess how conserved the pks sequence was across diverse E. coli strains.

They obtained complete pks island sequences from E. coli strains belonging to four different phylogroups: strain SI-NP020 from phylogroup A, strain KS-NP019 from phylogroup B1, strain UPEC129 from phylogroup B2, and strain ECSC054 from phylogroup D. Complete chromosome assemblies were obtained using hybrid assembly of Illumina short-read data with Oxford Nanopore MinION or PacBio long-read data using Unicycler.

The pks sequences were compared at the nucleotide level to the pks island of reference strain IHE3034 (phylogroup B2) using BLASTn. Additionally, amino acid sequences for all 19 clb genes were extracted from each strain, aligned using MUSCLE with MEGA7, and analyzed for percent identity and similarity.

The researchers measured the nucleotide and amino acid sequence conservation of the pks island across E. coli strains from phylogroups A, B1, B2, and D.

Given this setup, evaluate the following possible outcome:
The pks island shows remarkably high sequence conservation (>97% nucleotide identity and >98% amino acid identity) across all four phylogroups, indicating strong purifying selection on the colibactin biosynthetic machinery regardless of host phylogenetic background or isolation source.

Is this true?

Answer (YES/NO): YES